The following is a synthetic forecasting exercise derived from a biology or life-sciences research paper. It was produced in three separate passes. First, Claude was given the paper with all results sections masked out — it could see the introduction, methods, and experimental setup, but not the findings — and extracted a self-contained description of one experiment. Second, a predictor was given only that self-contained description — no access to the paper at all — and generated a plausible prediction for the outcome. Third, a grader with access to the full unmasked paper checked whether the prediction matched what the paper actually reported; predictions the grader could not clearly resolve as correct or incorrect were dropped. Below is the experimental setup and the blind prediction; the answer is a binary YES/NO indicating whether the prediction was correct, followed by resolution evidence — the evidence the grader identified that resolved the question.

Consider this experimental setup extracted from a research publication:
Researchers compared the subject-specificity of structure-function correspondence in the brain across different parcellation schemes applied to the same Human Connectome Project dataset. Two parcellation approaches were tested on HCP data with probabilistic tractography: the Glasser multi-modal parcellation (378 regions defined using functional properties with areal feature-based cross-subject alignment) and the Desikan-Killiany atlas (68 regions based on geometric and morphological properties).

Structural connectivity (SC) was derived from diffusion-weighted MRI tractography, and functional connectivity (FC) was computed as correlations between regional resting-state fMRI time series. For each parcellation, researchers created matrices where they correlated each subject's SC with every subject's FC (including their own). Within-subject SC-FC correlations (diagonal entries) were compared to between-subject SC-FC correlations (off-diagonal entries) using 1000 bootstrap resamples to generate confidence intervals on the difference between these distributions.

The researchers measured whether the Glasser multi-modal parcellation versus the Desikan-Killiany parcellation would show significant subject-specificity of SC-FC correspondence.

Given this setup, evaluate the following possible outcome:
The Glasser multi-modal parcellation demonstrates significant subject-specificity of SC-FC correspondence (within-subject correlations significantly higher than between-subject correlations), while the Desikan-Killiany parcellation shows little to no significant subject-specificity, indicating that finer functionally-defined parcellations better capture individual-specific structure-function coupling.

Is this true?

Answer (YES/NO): YES